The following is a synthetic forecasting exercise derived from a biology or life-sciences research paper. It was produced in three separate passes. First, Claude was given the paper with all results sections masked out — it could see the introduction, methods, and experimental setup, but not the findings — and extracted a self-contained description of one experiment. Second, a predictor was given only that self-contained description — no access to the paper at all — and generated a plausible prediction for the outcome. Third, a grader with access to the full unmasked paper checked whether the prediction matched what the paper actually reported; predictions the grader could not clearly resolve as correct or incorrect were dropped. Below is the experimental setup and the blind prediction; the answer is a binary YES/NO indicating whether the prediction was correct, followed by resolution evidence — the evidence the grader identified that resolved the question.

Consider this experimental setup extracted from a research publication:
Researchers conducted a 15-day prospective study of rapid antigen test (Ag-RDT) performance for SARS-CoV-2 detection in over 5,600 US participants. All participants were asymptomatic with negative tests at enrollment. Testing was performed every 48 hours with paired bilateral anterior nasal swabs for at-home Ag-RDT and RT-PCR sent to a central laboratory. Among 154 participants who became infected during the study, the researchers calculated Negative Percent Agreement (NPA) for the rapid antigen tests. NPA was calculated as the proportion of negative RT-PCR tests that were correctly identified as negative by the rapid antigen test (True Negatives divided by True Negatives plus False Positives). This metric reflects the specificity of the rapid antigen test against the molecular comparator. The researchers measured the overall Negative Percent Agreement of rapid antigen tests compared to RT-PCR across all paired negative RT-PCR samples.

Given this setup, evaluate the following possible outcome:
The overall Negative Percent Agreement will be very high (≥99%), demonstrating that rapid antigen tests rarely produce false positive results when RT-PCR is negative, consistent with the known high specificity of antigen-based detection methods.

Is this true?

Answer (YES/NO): YES